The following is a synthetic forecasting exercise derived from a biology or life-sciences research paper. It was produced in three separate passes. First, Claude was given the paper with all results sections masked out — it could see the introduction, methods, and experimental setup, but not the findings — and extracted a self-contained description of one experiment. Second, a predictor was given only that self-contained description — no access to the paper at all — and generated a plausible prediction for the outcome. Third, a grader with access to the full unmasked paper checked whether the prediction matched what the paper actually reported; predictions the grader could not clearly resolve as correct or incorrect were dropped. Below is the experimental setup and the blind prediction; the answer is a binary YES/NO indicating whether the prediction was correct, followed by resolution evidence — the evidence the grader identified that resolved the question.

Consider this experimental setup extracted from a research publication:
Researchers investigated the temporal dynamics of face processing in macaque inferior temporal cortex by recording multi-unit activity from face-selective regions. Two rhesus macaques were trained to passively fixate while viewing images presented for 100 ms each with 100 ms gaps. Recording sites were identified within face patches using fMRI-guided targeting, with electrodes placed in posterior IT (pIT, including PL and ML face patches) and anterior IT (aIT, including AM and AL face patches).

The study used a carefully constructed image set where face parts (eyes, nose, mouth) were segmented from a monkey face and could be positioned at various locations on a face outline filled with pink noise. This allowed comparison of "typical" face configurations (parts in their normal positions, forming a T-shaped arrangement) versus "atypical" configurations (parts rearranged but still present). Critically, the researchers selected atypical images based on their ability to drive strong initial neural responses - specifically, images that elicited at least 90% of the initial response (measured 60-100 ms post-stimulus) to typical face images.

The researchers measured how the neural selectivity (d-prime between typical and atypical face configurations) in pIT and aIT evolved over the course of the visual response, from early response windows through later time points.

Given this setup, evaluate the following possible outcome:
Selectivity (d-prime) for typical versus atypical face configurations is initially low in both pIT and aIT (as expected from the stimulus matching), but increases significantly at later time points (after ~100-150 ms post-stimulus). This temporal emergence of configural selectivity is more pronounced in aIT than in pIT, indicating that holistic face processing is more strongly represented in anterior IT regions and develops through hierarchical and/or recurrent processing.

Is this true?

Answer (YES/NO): NO